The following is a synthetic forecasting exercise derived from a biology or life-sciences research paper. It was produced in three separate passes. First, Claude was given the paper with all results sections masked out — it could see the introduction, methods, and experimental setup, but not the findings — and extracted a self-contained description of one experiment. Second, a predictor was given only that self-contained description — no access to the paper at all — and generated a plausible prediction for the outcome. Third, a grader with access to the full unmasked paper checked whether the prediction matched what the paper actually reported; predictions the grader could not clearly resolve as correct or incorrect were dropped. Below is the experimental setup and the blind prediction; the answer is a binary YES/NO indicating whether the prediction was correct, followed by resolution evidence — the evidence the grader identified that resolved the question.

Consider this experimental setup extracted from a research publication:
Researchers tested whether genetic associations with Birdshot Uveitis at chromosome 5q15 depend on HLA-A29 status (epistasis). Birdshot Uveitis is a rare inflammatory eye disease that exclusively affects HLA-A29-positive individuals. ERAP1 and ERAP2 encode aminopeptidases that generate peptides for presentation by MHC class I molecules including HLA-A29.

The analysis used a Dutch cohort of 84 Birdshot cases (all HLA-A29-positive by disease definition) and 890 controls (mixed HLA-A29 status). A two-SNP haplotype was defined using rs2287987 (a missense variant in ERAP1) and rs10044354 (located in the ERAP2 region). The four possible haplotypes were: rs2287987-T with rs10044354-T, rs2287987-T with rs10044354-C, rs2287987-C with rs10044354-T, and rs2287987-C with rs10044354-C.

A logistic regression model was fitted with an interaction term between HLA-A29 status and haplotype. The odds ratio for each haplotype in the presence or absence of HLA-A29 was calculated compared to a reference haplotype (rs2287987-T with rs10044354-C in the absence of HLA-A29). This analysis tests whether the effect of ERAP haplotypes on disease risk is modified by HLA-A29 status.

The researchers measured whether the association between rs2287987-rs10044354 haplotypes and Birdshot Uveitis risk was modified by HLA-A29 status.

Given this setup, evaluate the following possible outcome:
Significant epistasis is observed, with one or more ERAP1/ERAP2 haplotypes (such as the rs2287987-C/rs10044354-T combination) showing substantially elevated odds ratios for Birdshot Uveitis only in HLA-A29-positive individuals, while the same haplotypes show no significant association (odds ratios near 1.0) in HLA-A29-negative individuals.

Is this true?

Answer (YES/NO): YES